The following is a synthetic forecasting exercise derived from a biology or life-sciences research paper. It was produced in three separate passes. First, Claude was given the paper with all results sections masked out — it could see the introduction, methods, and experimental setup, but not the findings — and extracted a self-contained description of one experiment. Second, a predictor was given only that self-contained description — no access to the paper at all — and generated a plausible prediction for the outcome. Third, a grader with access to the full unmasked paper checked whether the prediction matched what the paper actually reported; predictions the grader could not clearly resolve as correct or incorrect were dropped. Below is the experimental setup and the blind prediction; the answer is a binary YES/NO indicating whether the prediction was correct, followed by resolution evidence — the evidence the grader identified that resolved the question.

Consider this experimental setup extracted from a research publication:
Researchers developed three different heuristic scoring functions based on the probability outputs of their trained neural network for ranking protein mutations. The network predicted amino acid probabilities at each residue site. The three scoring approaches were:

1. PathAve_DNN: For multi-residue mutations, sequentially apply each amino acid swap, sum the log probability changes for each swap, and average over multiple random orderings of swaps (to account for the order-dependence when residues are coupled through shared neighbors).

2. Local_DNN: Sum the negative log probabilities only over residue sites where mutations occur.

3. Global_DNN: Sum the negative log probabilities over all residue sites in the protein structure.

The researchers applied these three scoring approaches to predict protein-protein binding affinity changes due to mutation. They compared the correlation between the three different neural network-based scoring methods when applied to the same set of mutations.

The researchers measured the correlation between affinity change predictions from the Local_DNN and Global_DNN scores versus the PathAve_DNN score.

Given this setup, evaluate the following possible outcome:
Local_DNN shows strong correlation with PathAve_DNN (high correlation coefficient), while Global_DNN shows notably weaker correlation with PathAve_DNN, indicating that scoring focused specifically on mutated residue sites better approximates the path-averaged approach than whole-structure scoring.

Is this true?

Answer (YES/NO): NO